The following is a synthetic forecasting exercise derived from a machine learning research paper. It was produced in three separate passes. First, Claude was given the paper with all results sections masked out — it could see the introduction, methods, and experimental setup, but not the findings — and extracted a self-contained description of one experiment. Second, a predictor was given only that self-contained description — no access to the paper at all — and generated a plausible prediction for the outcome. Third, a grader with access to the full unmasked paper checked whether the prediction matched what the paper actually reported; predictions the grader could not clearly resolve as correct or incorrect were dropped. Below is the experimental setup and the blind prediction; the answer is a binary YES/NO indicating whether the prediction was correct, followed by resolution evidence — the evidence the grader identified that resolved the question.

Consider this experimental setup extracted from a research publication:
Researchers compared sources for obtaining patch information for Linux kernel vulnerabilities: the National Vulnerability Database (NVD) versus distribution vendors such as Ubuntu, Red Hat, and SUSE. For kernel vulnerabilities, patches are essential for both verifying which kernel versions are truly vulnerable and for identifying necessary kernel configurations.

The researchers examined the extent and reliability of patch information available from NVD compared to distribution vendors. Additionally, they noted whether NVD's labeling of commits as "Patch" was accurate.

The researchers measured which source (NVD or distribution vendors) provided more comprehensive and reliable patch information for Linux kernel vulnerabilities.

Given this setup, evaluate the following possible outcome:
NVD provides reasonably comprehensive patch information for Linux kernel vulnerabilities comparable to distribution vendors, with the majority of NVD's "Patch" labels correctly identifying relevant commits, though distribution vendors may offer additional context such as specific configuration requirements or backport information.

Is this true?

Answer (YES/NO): NO